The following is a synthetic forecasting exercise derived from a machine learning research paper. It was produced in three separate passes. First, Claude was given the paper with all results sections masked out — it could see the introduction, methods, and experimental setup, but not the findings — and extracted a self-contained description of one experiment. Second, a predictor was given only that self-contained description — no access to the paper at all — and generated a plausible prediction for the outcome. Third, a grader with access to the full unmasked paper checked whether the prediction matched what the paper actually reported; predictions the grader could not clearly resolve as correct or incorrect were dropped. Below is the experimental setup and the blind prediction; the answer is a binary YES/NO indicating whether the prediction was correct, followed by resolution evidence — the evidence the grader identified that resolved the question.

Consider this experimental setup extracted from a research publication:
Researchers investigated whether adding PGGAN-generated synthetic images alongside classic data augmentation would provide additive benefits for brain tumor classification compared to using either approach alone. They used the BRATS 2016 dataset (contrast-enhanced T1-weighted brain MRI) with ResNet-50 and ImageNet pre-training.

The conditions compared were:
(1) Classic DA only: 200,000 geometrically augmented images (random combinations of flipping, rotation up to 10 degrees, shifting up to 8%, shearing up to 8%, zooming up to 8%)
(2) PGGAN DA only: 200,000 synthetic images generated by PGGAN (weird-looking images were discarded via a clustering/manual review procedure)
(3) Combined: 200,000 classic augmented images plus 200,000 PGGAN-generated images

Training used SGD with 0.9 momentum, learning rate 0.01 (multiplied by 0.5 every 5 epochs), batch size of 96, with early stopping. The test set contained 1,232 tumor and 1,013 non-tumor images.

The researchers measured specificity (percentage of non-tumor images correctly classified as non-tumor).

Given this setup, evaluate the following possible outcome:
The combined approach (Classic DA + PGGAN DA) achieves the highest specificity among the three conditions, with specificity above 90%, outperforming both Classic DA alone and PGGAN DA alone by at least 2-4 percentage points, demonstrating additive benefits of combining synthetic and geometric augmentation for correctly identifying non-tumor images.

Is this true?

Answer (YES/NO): YES